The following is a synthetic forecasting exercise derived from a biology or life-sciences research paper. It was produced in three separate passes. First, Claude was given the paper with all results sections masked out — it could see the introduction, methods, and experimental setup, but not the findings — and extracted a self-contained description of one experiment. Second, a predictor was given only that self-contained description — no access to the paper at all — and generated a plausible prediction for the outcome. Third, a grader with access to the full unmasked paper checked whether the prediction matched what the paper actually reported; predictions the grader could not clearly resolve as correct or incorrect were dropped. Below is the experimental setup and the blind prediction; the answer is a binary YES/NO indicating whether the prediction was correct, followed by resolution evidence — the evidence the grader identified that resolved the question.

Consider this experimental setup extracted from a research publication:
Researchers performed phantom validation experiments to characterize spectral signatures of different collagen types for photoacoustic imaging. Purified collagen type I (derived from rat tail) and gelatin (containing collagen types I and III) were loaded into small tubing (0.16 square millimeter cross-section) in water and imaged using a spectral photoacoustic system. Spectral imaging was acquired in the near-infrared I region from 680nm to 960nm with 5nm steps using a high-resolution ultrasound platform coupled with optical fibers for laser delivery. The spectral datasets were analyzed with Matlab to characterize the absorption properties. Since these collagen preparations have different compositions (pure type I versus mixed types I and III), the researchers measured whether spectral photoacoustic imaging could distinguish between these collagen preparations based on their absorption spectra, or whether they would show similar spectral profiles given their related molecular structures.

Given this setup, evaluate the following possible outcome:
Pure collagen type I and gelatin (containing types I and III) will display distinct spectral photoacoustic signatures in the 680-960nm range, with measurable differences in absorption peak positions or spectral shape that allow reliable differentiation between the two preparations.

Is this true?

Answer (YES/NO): YES